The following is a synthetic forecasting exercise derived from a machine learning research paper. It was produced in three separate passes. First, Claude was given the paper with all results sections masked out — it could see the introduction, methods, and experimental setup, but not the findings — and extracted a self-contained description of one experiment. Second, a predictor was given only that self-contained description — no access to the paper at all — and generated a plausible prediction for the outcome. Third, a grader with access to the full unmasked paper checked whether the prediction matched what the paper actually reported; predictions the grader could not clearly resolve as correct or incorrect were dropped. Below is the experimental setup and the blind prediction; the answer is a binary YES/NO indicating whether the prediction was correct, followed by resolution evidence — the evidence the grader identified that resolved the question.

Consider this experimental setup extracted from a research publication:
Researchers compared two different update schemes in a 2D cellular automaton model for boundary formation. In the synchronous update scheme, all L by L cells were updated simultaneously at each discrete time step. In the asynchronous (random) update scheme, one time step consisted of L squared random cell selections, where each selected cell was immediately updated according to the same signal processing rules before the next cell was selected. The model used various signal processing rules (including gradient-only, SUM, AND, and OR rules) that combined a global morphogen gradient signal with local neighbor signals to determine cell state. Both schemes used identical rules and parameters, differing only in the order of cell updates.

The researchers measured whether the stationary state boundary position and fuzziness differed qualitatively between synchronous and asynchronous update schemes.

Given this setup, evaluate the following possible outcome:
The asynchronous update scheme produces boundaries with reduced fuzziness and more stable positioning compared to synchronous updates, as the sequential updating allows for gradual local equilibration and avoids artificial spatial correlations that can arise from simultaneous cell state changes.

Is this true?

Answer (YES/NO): NO